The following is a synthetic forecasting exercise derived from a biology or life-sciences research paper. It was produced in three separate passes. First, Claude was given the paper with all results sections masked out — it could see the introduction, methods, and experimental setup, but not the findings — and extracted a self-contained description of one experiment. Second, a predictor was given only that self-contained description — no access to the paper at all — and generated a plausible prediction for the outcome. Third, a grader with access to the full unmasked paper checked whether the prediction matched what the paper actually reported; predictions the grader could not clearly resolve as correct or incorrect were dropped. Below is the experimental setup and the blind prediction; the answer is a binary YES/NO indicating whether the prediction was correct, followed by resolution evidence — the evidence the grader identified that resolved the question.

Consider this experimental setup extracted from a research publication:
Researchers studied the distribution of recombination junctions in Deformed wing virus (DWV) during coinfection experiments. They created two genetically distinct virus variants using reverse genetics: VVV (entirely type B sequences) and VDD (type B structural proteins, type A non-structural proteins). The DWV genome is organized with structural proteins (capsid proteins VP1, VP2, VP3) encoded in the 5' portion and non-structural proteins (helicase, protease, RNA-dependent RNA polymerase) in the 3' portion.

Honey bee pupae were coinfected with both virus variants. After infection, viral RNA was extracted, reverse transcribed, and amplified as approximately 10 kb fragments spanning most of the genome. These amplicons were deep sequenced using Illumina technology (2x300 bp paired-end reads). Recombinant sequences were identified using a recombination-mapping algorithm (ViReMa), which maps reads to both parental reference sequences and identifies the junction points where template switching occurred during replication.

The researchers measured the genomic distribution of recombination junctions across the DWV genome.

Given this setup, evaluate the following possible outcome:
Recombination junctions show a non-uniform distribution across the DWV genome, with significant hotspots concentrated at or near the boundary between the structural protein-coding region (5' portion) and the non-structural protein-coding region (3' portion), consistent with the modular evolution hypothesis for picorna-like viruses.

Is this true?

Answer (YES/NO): YES